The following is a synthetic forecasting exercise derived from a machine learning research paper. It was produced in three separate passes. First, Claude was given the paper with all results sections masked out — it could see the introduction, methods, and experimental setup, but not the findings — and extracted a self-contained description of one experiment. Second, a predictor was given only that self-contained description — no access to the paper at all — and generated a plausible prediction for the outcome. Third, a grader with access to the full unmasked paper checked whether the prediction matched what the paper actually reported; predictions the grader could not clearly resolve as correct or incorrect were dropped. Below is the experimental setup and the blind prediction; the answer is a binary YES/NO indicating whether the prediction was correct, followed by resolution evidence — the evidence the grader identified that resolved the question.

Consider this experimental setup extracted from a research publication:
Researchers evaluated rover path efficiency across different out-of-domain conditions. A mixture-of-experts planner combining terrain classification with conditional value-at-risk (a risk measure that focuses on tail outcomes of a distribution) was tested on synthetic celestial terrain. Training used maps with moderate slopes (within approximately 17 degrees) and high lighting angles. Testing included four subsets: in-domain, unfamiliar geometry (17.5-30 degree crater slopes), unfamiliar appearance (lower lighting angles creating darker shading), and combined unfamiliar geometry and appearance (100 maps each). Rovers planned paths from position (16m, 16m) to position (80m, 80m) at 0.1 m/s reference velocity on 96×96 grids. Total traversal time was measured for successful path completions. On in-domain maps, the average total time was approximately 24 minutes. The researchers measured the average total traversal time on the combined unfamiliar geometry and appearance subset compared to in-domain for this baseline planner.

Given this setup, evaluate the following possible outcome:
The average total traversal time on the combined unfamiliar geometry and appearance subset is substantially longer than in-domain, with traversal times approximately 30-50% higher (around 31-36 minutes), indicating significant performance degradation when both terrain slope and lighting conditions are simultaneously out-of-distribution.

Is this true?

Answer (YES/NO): NO